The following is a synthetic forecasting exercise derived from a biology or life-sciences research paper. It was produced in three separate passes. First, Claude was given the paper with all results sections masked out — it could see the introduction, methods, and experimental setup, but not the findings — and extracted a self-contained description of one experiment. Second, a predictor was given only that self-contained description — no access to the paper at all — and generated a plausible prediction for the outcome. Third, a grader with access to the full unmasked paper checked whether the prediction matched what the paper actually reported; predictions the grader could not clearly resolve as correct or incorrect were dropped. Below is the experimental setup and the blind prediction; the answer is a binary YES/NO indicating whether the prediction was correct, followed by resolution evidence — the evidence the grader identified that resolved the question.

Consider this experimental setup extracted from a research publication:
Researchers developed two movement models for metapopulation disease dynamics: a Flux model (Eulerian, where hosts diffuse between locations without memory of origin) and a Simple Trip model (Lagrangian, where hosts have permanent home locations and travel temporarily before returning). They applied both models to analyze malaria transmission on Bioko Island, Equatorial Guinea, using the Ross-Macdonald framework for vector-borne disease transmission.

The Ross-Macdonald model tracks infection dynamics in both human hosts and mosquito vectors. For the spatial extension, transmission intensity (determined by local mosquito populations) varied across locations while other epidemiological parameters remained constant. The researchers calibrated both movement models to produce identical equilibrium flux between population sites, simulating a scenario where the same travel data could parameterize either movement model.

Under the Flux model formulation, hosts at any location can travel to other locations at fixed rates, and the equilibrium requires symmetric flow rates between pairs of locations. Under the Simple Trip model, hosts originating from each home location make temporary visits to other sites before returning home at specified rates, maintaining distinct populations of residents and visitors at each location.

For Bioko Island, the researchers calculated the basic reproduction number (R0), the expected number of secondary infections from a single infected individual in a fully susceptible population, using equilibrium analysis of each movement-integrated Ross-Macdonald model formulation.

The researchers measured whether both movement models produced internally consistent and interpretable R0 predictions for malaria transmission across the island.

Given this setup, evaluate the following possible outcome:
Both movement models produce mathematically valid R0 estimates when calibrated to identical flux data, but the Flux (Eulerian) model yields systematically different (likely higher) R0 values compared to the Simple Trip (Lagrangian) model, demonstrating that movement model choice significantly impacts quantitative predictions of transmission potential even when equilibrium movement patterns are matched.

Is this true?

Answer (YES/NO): NO